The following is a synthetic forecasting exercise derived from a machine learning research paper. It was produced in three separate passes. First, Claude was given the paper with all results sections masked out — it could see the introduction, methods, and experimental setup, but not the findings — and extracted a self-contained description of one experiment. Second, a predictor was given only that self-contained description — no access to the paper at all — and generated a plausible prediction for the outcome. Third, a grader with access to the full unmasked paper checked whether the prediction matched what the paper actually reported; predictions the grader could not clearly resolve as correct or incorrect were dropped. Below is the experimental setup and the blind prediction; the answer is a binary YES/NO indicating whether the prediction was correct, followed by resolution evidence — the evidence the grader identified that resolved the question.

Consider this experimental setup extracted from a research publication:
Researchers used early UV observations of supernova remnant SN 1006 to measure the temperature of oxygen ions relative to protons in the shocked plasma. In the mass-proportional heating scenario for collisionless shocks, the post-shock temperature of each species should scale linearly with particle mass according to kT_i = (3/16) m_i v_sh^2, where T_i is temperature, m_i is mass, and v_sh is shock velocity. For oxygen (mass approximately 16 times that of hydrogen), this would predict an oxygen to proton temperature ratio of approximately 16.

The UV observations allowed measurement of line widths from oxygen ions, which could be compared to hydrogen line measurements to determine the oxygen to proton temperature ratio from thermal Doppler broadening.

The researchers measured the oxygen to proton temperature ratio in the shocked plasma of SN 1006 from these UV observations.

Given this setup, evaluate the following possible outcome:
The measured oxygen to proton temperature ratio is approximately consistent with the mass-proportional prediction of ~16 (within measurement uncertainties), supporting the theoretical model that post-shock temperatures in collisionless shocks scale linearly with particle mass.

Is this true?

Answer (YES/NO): NO